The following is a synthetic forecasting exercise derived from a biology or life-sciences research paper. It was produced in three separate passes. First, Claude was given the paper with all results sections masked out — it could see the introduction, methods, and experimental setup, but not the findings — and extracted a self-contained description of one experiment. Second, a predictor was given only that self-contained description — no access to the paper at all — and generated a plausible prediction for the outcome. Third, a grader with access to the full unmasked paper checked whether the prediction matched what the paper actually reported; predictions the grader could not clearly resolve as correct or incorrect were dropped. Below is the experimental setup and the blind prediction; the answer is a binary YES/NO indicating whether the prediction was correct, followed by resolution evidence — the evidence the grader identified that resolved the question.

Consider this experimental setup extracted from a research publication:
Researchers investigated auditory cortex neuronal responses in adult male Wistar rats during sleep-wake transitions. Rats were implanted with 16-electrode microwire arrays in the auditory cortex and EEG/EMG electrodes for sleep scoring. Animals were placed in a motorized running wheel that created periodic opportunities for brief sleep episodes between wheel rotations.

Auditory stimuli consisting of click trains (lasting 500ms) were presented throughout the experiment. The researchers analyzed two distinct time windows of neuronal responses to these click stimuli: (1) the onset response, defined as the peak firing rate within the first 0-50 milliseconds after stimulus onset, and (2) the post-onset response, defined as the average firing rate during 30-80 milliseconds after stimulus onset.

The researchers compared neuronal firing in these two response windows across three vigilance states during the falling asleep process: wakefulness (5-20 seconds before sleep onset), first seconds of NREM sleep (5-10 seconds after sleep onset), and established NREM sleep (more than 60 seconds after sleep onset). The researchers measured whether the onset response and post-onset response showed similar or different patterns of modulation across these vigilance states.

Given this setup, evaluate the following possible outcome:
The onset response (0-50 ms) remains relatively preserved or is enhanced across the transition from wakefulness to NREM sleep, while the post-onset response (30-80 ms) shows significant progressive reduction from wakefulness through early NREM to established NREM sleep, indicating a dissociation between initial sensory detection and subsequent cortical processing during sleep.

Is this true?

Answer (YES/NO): NO